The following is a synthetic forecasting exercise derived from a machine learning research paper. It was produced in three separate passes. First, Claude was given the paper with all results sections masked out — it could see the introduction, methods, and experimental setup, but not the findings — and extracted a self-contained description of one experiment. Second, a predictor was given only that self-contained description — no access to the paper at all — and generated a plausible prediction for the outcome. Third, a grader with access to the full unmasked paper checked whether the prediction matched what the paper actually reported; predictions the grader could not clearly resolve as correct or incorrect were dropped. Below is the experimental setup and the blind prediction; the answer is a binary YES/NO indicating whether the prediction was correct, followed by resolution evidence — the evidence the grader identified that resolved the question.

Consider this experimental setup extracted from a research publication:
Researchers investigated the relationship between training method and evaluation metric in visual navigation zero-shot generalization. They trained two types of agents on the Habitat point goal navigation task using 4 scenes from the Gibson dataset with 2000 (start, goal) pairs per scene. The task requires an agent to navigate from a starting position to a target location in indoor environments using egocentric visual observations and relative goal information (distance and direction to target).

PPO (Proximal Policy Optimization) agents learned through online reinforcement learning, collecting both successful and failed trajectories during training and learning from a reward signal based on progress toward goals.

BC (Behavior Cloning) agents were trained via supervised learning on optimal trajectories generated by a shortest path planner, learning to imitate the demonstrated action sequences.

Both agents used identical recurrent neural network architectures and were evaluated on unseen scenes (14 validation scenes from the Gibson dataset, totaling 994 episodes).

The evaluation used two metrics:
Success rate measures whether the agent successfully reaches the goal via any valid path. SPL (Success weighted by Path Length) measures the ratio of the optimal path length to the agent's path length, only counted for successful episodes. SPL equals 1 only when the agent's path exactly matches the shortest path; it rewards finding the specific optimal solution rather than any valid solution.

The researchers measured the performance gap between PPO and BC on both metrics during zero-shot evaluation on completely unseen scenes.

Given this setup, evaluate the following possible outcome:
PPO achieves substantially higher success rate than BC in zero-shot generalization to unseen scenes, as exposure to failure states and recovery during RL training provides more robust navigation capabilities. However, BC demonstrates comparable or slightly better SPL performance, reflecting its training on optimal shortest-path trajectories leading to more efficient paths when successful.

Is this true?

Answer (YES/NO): NO